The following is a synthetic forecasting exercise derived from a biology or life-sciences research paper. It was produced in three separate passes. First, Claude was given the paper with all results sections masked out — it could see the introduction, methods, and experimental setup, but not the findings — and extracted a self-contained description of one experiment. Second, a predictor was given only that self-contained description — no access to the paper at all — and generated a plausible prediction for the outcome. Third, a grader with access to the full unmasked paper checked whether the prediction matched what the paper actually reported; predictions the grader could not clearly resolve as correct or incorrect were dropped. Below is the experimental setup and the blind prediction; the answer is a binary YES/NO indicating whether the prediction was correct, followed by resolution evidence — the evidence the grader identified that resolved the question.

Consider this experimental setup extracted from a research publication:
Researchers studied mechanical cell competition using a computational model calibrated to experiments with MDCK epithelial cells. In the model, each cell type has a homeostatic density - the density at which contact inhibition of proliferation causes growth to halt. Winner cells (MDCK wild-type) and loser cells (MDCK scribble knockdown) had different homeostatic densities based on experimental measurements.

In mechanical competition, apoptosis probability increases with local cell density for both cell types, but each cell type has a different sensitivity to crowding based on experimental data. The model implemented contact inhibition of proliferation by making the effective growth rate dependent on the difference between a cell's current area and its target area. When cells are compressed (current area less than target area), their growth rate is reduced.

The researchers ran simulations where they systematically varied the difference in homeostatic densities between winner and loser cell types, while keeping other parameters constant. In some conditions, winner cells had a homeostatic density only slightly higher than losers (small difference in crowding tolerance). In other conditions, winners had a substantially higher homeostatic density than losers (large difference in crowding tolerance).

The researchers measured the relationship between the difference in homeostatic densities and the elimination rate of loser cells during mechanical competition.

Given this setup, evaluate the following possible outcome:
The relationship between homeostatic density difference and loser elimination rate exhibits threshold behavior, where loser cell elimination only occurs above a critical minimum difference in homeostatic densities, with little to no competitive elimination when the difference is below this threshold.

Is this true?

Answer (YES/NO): YES